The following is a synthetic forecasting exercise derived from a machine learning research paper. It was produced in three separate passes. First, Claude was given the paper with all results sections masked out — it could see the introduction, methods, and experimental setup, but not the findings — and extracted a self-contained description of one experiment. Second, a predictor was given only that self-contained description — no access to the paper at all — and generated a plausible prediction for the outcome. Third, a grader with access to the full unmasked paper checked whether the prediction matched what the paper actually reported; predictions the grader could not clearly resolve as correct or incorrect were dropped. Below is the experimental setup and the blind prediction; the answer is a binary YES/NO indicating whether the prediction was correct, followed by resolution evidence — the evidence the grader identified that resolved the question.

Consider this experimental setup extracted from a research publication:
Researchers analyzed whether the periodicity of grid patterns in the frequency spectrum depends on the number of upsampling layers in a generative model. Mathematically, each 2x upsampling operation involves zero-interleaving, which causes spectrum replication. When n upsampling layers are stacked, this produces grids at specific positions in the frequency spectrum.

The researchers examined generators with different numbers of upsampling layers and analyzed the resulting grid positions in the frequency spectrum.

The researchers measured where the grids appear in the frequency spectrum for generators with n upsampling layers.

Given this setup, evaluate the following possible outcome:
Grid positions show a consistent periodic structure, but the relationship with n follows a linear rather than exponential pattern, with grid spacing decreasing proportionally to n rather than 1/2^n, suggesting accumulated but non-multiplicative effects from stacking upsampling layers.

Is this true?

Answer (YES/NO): NO